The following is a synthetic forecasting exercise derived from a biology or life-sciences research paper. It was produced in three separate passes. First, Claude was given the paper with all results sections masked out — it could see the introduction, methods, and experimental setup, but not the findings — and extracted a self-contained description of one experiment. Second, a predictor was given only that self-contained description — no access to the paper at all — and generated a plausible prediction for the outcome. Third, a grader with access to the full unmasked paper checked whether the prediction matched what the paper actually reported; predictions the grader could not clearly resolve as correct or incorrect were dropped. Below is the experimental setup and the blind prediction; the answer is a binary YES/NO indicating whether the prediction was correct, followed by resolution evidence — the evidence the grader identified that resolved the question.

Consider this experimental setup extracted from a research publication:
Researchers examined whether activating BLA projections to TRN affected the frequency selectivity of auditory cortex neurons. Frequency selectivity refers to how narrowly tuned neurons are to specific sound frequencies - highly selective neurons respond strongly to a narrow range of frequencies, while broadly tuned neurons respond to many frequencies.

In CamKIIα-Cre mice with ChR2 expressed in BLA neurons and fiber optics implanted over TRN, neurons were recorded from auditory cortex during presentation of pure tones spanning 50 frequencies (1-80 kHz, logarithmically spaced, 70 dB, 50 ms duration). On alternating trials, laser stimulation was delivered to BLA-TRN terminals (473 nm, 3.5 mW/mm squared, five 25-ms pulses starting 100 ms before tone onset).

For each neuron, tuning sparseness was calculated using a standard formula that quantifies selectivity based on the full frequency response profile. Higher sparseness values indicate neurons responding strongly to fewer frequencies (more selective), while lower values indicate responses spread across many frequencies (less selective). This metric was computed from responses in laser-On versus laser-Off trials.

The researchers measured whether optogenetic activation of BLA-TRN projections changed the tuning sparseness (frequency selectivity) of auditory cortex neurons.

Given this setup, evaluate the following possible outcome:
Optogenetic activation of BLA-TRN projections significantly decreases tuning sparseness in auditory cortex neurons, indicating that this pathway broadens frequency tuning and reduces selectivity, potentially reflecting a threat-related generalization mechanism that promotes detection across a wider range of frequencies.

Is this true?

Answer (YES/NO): YES